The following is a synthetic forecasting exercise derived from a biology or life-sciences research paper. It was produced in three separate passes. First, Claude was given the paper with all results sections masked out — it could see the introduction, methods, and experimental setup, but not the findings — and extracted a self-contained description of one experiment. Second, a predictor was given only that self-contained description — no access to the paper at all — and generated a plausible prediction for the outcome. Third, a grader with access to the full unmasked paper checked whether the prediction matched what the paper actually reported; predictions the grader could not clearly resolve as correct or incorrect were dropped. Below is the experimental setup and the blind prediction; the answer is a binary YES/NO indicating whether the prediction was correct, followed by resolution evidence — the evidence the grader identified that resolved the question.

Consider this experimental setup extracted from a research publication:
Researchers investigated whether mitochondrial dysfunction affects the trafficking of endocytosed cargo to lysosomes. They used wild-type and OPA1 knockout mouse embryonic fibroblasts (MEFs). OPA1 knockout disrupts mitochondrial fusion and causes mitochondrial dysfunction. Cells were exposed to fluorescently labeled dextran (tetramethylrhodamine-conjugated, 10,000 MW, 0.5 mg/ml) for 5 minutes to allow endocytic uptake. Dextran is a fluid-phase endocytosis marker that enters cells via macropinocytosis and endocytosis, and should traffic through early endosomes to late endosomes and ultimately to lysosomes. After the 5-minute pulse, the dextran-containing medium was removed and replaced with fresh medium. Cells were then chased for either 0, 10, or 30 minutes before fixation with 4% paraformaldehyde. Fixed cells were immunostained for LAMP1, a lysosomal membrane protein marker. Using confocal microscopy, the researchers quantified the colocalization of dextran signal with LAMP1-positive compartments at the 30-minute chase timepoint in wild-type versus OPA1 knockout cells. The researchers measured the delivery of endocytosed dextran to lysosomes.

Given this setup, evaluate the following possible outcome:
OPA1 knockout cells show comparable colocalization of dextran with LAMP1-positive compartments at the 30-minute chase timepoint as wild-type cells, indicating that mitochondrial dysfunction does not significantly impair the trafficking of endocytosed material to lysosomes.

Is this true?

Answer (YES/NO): NO